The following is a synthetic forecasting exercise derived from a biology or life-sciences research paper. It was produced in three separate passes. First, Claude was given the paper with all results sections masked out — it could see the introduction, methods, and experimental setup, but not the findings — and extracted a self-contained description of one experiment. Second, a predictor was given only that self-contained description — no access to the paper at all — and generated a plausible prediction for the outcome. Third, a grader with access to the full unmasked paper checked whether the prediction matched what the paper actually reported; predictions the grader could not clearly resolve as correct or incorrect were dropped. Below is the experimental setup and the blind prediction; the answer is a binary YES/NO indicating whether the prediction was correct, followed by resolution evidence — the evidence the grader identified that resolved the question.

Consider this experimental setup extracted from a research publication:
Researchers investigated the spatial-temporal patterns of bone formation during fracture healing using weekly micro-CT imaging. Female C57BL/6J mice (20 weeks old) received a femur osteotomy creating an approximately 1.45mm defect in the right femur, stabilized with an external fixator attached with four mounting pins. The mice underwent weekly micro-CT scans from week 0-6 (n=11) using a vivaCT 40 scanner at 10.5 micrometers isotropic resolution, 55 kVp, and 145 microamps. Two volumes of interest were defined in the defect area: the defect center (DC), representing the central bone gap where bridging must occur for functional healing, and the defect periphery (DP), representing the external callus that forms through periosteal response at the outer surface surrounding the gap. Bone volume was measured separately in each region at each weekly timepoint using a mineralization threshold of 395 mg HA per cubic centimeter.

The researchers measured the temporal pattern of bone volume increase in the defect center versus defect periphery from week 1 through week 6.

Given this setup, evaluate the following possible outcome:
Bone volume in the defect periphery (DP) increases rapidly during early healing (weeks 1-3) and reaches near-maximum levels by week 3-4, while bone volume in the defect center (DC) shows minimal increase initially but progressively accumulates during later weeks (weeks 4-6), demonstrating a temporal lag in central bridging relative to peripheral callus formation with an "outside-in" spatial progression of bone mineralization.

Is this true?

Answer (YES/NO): NO